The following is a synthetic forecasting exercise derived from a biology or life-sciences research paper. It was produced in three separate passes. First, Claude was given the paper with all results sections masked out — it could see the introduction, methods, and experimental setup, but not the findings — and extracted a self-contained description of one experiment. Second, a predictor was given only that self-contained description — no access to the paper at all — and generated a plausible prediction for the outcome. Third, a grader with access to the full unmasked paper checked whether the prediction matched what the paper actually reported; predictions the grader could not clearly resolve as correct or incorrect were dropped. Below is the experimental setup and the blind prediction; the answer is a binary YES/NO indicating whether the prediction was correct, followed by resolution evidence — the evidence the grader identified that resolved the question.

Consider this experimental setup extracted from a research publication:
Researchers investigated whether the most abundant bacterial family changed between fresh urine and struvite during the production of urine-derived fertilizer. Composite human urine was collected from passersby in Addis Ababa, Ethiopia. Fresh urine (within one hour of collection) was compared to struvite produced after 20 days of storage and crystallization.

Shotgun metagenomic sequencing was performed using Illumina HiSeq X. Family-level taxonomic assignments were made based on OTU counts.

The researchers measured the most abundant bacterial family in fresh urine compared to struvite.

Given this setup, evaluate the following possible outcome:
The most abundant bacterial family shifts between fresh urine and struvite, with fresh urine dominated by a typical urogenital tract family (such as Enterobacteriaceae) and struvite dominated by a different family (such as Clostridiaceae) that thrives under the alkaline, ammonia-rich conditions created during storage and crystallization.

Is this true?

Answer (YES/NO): NO